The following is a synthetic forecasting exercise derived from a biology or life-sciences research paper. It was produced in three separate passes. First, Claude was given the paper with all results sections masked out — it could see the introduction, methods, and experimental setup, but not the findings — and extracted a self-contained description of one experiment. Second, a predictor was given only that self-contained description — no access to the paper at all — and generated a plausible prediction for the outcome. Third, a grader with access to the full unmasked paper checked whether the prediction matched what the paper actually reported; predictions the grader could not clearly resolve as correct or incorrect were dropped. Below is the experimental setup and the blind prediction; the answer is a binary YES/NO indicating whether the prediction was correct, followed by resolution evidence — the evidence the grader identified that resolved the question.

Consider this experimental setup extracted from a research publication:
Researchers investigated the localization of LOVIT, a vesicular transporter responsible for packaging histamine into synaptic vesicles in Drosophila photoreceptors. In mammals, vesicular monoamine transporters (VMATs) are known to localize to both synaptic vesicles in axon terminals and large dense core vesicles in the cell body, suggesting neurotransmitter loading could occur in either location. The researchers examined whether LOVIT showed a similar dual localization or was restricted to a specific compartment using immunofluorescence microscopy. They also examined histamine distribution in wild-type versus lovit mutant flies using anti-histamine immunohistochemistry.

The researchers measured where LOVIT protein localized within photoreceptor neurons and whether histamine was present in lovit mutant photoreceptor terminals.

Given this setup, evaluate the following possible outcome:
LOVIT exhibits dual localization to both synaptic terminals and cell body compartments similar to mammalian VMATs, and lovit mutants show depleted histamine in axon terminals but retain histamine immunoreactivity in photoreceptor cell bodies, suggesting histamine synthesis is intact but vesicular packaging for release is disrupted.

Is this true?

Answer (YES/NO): NO